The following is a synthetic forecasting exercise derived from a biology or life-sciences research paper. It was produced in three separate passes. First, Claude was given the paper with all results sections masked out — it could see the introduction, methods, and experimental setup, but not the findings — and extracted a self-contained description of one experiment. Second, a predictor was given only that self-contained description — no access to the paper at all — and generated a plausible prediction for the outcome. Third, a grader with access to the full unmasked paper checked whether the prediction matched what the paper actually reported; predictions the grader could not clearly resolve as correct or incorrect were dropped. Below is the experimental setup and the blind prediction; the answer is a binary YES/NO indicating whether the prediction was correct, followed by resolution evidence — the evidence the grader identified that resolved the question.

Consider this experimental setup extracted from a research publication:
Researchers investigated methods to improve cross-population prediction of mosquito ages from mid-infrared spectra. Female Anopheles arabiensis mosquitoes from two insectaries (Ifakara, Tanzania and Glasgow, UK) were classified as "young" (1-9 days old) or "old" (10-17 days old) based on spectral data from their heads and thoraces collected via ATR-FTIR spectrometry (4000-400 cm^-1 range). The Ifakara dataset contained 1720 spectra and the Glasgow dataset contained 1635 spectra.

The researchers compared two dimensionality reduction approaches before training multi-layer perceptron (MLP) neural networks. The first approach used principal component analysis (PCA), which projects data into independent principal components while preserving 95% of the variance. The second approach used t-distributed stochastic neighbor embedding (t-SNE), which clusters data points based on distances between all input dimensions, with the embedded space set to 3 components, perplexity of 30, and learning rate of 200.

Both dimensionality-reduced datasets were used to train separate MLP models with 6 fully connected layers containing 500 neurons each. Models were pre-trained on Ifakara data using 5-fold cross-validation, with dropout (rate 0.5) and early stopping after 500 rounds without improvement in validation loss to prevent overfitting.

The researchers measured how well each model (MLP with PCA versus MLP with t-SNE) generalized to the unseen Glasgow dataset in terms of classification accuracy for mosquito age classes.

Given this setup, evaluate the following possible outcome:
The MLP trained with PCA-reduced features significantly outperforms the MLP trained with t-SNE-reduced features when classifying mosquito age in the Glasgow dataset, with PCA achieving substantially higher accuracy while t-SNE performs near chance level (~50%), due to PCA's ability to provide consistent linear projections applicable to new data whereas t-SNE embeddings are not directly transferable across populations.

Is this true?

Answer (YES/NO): NO